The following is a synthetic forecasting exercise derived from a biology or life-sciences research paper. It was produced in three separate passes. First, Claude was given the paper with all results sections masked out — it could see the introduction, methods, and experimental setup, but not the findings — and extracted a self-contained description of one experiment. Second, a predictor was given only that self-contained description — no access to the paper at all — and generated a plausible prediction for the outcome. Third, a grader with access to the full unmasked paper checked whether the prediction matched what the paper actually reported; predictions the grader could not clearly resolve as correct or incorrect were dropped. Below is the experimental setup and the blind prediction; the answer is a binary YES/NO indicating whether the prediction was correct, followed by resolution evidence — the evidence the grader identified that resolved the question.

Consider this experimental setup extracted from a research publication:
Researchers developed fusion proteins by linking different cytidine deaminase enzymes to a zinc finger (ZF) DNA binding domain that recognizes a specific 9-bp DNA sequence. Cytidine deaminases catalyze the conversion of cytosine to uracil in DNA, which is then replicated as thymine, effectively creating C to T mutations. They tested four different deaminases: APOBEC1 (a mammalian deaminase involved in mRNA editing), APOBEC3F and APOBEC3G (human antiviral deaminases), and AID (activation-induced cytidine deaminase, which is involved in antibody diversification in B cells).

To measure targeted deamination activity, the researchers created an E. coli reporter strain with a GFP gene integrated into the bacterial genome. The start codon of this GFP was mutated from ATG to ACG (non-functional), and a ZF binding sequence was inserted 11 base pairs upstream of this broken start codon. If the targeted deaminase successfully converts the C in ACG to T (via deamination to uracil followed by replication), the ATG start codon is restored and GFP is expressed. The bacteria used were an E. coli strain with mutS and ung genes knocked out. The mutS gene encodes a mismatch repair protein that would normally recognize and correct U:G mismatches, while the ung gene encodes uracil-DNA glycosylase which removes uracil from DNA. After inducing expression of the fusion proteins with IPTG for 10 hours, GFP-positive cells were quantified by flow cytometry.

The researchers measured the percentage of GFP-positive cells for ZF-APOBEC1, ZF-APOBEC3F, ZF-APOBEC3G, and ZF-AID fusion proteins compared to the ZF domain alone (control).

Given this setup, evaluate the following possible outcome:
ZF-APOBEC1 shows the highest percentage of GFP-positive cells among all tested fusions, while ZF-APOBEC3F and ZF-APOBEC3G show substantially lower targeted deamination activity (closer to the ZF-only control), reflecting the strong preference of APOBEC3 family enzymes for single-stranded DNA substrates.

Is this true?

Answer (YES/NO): NO